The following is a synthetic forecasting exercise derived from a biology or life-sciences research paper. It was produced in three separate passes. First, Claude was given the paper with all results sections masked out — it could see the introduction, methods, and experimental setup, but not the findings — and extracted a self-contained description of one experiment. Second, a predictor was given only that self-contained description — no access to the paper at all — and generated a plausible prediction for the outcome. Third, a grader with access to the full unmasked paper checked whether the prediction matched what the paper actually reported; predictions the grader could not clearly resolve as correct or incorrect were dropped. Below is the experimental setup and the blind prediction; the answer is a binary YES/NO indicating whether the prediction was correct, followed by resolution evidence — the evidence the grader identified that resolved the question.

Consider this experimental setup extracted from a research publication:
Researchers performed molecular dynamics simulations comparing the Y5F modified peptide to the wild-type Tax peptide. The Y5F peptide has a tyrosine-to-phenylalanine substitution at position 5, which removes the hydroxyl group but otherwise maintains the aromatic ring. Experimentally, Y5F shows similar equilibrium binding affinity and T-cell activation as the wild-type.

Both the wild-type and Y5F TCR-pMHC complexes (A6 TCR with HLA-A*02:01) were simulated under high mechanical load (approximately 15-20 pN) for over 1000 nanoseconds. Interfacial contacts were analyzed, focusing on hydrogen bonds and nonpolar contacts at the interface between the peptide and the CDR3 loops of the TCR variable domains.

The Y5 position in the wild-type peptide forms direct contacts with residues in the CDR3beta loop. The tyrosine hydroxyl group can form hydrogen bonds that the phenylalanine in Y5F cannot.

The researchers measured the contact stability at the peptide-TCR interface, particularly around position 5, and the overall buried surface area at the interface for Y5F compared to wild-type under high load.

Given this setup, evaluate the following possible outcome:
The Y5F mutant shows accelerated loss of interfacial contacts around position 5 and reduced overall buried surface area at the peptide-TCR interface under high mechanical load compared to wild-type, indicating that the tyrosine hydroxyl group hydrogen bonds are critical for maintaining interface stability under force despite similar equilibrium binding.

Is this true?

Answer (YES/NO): YES